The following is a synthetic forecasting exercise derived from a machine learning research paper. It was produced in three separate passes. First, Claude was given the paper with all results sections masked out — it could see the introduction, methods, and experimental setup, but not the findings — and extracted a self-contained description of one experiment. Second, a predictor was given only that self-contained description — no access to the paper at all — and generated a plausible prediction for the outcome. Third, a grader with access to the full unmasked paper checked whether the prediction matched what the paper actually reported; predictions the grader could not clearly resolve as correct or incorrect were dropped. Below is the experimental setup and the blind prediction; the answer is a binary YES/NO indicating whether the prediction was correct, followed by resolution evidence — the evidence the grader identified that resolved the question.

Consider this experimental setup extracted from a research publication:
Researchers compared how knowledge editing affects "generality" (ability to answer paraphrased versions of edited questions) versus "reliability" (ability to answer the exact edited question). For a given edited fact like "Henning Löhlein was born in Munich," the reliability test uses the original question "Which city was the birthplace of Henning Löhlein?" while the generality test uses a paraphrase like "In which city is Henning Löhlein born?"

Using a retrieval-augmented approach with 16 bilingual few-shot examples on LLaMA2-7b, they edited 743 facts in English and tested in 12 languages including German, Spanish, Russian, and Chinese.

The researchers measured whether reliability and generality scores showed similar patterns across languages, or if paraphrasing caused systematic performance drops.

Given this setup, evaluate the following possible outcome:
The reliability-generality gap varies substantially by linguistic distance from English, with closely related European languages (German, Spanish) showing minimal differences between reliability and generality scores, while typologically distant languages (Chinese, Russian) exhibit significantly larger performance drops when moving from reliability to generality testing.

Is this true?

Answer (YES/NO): NO